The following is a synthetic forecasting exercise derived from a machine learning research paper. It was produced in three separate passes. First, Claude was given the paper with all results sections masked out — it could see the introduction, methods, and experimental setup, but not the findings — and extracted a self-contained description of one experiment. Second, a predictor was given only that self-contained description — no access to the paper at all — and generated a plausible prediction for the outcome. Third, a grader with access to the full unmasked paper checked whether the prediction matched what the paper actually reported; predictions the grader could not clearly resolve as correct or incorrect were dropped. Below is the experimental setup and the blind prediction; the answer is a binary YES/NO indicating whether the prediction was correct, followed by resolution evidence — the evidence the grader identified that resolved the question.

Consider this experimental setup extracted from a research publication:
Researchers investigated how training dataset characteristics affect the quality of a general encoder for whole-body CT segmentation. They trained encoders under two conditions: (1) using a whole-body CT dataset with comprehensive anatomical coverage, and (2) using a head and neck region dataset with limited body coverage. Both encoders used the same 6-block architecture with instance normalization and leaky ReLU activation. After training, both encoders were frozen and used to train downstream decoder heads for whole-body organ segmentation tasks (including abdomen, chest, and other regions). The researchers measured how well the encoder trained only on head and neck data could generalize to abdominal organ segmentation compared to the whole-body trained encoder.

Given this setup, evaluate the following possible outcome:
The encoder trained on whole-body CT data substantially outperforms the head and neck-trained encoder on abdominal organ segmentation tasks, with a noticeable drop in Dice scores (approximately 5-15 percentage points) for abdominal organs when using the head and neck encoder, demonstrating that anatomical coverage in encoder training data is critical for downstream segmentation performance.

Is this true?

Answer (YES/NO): NO